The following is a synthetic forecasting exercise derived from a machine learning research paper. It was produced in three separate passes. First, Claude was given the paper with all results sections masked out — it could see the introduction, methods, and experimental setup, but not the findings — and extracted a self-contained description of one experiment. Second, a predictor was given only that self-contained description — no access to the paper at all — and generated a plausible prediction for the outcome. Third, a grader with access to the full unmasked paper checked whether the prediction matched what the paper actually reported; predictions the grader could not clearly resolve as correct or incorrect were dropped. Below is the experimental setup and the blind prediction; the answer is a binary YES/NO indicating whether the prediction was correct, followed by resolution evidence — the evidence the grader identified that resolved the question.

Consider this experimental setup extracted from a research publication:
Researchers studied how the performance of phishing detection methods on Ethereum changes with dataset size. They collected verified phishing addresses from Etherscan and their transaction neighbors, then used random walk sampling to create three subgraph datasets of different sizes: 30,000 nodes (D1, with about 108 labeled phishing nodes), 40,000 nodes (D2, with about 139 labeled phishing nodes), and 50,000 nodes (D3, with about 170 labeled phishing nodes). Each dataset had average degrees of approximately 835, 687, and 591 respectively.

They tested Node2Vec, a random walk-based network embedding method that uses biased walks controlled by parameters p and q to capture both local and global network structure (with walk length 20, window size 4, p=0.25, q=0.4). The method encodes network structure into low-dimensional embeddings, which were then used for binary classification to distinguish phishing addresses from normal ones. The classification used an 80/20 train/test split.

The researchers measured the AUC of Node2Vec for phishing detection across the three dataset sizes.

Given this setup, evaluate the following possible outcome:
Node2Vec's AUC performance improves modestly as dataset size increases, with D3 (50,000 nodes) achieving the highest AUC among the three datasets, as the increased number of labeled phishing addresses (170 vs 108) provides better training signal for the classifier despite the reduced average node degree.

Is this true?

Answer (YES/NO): NO